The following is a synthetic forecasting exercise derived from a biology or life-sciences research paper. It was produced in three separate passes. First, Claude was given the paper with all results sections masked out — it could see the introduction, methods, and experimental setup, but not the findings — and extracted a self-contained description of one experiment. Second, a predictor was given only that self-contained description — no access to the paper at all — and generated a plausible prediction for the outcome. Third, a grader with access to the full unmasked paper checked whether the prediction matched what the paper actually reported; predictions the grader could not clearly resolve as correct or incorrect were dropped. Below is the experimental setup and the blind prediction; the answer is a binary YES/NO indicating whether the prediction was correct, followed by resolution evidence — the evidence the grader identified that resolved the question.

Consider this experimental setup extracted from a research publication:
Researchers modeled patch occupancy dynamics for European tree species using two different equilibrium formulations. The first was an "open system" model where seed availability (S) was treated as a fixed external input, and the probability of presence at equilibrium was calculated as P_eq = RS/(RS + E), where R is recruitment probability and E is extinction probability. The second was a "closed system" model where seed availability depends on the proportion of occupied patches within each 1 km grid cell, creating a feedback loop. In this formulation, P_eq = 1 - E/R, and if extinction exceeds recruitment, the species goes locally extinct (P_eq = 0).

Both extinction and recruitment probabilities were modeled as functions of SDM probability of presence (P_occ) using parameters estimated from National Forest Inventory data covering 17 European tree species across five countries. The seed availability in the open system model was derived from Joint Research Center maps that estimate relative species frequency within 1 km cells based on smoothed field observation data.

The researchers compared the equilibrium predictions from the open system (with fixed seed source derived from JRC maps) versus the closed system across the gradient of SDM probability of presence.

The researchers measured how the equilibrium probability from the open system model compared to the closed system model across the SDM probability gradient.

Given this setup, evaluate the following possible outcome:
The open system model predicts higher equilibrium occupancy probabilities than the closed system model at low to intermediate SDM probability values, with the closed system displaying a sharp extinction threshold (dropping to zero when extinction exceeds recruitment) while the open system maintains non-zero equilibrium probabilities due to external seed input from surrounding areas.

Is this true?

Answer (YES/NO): YES